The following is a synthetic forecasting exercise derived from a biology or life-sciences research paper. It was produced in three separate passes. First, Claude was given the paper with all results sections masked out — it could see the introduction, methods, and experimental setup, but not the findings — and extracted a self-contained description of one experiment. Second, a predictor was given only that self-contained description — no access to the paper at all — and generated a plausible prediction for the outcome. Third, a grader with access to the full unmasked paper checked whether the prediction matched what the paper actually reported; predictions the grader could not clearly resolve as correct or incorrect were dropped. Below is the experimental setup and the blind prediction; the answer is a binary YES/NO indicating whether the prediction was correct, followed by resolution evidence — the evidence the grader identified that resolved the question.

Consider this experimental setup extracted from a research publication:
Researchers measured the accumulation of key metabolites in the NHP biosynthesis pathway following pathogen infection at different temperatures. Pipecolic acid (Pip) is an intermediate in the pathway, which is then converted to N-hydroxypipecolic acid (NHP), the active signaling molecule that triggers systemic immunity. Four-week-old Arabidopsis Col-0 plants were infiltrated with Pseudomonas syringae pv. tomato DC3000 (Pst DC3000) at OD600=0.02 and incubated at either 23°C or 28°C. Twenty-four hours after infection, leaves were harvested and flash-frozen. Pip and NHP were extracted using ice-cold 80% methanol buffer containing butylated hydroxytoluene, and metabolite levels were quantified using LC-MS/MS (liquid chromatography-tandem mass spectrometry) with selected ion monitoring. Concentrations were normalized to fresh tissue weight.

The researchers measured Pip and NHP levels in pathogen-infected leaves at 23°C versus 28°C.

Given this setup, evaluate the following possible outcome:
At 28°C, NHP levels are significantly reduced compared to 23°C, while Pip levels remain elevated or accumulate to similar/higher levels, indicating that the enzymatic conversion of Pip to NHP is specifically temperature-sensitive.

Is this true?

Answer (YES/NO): NO